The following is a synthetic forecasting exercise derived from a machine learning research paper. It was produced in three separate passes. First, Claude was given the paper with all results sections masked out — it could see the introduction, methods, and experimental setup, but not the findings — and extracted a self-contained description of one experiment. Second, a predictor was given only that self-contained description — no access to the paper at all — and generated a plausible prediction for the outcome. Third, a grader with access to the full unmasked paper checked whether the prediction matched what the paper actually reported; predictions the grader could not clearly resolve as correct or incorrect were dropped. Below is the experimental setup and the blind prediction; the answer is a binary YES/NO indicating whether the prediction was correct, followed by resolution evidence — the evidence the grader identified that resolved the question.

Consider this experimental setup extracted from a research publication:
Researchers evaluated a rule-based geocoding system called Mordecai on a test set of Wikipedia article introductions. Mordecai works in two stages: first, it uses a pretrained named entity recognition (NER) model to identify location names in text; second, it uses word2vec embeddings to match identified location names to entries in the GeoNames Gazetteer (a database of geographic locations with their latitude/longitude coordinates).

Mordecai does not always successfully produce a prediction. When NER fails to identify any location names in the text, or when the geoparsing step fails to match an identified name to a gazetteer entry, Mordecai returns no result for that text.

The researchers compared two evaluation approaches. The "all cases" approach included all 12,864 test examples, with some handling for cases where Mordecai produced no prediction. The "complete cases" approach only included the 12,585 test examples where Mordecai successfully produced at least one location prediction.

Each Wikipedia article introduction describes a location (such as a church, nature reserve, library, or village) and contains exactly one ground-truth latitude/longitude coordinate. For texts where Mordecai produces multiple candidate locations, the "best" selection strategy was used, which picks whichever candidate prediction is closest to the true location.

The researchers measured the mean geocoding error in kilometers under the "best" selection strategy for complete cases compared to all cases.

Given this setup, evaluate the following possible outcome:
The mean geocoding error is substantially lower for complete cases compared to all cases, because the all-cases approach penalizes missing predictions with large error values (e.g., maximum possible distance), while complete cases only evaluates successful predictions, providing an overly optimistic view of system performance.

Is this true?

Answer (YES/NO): YES